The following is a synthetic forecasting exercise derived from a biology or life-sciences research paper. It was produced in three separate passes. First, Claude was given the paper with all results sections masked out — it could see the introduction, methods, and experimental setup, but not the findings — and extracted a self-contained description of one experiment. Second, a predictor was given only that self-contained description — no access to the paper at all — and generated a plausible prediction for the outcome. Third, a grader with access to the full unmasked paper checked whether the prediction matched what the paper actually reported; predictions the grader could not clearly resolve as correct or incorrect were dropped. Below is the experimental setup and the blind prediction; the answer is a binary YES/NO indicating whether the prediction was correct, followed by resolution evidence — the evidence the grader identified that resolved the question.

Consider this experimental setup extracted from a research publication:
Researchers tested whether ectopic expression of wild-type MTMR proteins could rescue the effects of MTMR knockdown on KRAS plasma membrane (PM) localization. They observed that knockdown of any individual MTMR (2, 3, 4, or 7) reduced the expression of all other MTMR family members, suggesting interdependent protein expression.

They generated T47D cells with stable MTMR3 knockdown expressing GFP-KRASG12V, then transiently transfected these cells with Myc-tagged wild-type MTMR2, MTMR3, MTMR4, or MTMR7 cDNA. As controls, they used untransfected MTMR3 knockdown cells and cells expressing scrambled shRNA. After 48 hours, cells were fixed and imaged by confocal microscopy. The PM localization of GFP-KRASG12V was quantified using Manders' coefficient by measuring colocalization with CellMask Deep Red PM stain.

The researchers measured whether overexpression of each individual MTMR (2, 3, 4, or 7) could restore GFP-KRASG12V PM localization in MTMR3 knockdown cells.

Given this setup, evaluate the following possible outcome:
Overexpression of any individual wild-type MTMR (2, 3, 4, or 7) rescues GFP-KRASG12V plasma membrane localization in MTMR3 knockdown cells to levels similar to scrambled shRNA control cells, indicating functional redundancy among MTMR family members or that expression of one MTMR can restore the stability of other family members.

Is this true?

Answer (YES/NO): NO